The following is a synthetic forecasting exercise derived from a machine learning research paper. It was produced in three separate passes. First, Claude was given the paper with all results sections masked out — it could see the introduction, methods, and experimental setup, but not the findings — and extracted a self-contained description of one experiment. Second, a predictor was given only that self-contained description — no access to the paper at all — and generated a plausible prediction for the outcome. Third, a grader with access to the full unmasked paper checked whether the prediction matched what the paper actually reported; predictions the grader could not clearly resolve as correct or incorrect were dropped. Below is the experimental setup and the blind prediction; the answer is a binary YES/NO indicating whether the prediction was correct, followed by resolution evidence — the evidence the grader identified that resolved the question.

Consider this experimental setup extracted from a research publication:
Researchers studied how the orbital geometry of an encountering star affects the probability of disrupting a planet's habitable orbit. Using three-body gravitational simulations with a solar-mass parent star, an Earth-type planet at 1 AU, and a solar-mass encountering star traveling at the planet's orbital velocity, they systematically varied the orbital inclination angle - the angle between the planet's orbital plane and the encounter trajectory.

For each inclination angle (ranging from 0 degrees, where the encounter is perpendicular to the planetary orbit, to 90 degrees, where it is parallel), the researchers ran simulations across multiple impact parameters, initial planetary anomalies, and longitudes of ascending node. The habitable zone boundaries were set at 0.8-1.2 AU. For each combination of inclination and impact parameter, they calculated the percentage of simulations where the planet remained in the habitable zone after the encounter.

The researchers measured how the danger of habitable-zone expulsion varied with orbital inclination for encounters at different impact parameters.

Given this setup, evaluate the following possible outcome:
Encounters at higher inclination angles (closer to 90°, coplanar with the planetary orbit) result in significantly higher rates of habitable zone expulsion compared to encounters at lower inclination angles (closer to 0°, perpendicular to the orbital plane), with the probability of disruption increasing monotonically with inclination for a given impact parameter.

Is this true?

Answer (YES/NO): NO